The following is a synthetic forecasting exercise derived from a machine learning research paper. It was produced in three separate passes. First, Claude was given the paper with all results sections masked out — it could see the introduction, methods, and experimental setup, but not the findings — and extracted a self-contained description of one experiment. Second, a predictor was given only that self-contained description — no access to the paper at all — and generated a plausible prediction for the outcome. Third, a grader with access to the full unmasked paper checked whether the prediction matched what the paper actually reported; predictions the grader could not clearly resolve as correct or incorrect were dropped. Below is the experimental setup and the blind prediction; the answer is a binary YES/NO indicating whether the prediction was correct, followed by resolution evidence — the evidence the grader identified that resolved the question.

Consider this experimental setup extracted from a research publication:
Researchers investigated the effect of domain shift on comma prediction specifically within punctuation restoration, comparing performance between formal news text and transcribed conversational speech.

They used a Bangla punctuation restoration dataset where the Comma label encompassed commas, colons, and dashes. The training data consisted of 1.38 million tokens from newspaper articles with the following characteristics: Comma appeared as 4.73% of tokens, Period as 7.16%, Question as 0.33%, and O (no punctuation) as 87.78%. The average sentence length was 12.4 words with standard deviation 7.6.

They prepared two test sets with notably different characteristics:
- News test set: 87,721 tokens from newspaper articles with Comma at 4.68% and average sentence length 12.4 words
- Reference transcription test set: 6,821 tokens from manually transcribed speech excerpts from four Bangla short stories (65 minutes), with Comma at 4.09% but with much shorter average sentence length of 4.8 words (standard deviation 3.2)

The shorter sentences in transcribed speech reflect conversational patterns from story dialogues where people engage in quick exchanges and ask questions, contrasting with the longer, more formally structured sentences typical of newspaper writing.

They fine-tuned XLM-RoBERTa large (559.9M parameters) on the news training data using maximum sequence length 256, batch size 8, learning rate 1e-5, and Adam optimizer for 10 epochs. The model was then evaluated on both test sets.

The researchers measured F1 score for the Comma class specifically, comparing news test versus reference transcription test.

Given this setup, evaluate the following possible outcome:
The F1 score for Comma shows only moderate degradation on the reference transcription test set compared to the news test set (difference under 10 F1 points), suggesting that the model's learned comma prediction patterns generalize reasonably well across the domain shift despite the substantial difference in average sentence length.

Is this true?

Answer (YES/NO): NO